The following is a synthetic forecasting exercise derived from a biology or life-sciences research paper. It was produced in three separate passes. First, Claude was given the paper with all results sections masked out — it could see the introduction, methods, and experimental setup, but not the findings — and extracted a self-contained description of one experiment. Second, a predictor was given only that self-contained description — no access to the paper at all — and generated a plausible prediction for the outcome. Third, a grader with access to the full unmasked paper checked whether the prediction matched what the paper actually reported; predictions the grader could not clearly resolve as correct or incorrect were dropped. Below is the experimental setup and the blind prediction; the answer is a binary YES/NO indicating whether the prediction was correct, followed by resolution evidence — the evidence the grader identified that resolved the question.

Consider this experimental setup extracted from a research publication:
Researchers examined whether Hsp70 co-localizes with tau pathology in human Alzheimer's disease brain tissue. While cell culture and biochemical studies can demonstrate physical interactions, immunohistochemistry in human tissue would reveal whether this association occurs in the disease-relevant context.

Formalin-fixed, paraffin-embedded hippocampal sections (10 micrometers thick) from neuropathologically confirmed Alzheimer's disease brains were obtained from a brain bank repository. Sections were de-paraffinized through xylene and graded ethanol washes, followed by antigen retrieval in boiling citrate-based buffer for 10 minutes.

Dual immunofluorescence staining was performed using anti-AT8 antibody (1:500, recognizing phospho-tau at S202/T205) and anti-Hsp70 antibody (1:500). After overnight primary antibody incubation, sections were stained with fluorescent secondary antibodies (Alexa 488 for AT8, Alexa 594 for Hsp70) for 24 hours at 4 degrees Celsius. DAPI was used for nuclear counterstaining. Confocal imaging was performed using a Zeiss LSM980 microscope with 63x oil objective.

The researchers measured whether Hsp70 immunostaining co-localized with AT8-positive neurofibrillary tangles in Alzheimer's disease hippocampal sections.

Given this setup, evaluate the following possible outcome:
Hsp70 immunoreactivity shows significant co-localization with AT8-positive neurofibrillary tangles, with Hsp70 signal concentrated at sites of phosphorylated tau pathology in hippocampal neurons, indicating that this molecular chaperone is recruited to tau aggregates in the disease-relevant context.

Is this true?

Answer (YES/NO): YES